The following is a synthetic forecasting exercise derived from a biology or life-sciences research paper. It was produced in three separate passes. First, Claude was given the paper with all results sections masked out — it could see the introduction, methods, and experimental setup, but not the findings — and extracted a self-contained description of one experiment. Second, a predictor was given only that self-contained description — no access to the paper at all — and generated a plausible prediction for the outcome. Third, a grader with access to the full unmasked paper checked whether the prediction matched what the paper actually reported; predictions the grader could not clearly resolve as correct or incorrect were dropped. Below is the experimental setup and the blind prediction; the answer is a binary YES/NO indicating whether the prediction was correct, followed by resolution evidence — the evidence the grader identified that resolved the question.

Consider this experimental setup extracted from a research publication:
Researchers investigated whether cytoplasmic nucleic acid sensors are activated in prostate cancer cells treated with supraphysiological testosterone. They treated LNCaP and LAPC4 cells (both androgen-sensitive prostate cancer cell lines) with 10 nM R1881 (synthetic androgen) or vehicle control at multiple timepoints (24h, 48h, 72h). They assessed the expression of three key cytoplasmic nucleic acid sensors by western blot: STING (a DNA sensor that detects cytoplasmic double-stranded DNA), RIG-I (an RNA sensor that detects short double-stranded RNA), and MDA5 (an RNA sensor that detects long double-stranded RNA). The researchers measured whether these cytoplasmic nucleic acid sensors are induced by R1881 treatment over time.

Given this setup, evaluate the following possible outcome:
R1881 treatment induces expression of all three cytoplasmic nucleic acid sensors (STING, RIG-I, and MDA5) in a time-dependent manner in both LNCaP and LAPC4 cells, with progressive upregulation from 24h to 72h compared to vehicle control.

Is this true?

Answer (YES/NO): NO